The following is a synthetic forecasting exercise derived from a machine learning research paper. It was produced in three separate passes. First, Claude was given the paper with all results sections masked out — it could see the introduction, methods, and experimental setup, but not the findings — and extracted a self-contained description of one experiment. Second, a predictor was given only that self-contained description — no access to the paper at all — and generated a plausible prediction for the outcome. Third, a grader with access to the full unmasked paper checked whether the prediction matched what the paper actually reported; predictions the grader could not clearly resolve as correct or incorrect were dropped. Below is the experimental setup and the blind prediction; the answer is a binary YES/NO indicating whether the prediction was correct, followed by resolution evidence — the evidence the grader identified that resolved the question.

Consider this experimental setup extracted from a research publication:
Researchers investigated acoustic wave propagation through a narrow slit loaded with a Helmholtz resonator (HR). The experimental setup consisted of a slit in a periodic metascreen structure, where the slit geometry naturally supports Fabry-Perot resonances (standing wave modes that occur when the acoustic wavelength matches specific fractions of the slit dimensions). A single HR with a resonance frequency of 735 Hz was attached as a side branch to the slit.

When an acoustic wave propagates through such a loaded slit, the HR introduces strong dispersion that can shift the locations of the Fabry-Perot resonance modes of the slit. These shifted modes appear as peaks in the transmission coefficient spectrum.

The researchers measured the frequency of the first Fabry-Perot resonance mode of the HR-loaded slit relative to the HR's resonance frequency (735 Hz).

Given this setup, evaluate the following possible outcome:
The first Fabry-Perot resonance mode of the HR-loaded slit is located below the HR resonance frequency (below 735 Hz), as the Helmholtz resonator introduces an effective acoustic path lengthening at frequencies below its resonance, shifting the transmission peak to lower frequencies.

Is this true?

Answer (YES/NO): YES